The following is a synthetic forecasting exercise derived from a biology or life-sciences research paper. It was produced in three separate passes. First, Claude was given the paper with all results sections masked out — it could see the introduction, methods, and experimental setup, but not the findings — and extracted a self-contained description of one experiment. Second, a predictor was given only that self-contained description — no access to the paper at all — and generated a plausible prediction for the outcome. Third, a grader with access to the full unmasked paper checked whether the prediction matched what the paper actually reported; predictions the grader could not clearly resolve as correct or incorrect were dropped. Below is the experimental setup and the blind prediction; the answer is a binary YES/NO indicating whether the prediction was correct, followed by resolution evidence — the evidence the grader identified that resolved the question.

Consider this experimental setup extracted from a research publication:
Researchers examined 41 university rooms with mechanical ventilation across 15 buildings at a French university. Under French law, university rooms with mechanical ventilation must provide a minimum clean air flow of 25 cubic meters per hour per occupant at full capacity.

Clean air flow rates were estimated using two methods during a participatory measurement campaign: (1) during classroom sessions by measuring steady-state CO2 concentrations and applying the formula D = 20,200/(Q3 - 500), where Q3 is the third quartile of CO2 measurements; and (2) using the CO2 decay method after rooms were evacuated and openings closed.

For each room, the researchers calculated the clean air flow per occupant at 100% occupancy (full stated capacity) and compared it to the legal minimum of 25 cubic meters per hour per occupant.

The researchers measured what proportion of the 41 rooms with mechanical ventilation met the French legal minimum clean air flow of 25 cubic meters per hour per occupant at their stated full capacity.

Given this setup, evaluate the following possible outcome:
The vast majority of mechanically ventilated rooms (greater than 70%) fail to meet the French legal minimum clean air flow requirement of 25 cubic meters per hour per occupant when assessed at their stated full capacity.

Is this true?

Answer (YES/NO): YES